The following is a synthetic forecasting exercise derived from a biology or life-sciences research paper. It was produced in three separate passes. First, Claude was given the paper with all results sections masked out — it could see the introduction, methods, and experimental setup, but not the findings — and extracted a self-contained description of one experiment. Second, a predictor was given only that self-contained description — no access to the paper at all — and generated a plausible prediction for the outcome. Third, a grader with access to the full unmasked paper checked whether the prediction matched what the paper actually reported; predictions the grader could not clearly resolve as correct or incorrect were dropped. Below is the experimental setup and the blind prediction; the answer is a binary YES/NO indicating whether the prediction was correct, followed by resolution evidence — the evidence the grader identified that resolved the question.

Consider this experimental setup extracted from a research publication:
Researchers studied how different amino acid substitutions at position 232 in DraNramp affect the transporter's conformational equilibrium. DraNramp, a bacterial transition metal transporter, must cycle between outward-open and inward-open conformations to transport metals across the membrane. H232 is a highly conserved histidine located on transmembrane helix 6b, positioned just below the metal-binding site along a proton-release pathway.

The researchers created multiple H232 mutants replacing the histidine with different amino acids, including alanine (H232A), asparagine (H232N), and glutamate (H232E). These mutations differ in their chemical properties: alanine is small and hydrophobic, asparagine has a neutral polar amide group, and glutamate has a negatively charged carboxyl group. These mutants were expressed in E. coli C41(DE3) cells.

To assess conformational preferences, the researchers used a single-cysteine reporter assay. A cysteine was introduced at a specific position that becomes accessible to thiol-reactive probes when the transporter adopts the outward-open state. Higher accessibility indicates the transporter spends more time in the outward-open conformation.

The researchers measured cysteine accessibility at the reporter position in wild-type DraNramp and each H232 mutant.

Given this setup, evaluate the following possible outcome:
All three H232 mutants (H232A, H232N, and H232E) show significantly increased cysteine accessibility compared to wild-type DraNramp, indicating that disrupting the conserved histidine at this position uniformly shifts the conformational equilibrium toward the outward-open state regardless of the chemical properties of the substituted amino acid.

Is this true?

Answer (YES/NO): NO